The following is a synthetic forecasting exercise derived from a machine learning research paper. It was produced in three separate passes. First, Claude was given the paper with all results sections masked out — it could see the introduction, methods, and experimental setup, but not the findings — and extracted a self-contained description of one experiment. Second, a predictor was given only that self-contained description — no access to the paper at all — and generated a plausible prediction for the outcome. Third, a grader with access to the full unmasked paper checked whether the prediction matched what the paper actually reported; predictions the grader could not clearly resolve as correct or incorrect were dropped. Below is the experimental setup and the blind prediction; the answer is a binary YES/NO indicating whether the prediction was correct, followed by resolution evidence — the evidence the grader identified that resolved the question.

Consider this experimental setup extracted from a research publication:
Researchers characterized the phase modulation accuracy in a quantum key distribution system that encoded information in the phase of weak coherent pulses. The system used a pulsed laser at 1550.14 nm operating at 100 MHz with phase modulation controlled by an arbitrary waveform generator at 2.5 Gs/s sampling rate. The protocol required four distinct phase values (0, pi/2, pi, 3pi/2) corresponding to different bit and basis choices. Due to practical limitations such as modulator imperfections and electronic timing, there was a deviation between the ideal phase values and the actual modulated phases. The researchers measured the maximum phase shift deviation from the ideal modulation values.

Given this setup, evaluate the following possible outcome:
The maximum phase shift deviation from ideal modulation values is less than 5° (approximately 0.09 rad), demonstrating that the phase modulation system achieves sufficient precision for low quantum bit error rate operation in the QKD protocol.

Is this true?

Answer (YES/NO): YES